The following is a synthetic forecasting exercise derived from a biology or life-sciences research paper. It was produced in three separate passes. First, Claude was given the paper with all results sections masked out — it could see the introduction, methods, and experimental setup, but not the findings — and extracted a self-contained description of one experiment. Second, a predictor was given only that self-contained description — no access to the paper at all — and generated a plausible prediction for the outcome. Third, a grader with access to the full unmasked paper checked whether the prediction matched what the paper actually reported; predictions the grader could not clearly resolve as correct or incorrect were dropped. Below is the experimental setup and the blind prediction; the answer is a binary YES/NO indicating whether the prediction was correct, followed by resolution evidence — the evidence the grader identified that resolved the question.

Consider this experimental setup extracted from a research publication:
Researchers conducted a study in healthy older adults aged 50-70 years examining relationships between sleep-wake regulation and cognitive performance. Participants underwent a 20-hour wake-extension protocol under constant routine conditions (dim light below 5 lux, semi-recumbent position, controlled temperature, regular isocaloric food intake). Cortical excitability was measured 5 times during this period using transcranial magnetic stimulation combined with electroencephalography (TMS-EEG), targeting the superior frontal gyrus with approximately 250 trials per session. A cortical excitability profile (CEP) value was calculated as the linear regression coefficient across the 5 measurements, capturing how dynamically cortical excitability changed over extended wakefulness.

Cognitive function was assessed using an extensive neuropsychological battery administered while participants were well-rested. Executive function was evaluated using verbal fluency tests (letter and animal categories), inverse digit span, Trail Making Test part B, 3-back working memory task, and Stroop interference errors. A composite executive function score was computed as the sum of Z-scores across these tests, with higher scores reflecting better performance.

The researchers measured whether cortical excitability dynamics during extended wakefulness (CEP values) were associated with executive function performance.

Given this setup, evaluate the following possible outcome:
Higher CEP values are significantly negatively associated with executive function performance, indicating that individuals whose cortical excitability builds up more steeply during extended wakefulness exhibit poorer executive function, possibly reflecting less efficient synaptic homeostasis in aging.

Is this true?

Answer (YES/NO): NO